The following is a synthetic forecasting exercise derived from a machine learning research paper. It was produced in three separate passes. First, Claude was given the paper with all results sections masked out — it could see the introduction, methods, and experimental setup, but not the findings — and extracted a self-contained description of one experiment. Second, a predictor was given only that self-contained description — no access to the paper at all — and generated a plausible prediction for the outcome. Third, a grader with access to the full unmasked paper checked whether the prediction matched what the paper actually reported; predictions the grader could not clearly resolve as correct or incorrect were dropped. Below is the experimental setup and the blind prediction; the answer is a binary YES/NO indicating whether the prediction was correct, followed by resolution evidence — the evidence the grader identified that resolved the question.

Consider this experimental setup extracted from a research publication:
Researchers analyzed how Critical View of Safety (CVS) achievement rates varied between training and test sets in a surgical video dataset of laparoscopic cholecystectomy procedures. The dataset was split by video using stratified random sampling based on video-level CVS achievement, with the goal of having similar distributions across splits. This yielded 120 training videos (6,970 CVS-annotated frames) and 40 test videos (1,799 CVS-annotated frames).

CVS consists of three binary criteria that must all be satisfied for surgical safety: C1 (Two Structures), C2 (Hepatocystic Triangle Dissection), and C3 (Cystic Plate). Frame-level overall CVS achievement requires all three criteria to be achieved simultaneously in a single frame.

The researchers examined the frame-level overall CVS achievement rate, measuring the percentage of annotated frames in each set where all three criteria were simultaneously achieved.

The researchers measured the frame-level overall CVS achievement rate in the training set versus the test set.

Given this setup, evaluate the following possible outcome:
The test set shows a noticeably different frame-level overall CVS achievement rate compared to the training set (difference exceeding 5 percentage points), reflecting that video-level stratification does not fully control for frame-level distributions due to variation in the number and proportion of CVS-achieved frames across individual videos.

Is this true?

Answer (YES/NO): NO